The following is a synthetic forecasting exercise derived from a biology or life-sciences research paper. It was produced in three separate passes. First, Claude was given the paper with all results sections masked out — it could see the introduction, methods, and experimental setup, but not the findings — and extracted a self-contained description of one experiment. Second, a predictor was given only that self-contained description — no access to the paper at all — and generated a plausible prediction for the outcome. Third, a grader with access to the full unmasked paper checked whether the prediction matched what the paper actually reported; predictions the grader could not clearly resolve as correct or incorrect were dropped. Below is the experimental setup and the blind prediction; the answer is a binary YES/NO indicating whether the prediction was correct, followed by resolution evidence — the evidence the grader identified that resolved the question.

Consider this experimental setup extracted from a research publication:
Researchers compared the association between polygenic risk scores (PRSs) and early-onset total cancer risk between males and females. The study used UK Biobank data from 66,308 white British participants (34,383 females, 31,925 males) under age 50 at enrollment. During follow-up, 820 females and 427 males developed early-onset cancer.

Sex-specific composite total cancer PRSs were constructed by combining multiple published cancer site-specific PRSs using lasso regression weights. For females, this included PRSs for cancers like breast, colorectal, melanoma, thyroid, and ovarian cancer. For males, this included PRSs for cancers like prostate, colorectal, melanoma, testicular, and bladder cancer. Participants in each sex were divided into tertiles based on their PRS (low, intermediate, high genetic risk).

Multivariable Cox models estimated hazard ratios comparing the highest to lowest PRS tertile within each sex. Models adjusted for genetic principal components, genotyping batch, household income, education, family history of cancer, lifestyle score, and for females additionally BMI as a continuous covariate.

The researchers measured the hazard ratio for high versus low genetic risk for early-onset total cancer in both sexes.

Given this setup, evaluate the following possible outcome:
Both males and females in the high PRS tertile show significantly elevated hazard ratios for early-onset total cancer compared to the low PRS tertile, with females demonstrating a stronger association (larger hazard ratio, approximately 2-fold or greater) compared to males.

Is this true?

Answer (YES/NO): NO